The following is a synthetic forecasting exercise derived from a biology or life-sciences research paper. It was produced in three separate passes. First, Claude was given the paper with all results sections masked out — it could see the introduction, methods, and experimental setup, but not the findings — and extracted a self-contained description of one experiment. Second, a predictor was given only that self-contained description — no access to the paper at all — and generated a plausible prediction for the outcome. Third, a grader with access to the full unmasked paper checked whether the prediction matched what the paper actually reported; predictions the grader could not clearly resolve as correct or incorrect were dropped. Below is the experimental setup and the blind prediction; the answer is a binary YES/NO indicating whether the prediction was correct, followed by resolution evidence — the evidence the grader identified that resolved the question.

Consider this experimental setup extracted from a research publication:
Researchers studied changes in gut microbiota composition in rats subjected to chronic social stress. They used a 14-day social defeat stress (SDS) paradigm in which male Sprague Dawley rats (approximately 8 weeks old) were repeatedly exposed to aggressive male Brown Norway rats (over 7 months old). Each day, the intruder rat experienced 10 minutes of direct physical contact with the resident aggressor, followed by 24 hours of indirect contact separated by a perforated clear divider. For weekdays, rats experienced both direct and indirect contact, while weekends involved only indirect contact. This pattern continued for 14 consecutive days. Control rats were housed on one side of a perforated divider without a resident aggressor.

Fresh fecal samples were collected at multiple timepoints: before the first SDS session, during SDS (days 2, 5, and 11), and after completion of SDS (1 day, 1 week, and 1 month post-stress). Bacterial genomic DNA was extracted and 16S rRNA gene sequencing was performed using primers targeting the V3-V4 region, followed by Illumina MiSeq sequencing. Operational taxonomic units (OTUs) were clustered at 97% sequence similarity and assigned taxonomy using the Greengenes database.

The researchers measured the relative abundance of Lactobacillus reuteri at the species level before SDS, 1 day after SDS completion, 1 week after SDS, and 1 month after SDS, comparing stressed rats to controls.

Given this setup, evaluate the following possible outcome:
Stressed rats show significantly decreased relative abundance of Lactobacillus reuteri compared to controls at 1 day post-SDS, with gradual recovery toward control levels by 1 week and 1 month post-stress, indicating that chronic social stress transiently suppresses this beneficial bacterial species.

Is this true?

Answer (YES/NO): NO